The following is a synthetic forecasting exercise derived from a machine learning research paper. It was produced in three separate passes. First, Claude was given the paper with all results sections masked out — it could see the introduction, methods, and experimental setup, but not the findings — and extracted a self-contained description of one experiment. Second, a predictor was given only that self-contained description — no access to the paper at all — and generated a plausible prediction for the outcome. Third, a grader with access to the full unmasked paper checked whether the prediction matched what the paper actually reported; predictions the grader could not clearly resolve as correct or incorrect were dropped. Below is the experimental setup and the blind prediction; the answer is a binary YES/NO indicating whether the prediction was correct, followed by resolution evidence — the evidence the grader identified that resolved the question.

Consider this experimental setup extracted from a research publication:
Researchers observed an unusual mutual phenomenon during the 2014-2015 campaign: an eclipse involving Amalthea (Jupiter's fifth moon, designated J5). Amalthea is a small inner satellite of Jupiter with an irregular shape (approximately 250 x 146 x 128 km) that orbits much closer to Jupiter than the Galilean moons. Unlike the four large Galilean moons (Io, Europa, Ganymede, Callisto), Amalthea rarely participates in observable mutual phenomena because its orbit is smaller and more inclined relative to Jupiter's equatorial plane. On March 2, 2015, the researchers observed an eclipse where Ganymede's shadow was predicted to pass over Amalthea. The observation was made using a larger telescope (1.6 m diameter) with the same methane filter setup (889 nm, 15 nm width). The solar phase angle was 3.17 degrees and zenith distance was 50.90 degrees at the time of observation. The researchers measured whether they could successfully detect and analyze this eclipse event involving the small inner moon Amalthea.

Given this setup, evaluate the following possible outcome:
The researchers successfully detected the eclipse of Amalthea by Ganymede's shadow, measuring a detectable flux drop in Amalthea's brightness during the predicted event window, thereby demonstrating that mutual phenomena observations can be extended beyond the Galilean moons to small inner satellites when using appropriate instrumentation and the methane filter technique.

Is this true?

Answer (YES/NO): YES